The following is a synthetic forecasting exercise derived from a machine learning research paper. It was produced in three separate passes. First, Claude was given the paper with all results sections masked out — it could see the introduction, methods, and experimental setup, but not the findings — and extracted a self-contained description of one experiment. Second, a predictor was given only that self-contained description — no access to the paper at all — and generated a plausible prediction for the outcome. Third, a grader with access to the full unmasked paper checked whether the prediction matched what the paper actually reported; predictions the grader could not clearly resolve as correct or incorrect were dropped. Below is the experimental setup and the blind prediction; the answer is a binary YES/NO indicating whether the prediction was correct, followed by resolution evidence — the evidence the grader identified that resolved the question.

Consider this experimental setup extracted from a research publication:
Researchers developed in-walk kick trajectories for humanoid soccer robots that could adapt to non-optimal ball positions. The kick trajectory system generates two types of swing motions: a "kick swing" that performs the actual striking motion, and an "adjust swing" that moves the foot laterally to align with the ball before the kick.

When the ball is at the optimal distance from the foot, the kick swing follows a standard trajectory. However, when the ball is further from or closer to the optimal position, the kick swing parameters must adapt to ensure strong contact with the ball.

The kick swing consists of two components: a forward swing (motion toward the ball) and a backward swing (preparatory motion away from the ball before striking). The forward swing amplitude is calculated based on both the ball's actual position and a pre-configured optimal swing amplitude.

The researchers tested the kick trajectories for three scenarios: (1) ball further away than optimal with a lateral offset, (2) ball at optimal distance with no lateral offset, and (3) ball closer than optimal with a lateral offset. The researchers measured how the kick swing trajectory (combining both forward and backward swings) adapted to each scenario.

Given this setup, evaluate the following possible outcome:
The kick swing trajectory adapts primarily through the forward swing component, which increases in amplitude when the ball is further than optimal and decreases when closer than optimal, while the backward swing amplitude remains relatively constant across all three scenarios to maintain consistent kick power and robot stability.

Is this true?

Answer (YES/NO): NO